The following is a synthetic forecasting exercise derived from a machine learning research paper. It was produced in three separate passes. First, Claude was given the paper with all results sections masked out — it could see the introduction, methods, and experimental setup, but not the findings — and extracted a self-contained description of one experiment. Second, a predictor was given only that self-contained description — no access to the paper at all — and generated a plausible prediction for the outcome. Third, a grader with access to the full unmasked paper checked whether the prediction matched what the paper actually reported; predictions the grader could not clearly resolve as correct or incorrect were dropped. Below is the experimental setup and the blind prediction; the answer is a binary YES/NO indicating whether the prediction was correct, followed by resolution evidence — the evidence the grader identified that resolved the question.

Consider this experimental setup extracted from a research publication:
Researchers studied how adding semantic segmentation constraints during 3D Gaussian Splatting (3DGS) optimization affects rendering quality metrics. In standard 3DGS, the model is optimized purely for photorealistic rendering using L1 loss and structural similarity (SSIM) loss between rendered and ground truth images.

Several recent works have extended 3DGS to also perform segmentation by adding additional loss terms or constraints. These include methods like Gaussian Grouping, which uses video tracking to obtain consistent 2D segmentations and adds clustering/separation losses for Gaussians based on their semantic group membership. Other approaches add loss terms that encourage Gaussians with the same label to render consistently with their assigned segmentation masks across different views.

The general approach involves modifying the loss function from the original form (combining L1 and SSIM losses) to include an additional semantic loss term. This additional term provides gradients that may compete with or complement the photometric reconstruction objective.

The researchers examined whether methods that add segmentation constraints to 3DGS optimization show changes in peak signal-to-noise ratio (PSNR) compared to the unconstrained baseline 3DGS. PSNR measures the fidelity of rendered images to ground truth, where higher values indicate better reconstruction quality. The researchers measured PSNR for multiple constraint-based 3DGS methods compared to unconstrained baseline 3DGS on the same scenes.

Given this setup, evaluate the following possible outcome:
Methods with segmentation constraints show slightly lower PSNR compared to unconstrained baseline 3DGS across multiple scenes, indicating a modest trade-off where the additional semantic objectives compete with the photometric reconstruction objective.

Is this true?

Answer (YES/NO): YES